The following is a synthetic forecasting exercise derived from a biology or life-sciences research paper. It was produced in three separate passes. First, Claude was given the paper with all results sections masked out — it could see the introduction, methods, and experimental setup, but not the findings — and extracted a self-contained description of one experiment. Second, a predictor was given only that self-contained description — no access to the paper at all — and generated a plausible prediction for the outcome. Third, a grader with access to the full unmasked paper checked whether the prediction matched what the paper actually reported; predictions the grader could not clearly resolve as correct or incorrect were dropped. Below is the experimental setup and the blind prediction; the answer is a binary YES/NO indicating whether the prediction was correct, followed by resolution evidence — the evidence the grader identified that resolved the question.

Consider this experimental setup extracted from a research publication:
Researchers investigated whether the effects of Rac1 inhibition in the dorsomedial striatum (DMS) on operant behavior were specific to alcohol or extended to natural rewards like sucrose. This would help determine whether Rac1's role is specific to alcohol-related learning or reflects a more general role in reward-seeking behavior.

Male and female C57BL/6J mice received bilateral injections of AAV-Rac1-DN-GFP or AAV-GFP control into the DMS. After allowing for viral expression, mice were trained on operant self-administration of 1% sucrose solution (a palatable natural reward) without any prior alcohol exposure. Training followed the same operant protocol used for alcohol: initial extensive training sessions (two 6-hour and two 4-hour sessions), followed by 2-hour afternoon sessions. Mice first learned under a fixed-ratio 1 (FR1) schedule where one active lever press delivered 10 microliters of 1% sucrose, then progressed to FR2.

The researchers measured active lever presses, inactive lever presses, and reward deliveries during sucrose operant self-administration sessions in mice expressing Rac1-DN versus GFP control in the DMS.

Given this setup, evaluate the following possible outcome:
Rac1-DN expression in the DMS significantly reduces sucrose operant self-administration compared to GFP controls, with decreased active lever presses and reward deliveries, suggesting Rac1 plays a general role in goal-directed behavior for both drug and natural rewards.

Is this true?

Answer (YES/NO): NO